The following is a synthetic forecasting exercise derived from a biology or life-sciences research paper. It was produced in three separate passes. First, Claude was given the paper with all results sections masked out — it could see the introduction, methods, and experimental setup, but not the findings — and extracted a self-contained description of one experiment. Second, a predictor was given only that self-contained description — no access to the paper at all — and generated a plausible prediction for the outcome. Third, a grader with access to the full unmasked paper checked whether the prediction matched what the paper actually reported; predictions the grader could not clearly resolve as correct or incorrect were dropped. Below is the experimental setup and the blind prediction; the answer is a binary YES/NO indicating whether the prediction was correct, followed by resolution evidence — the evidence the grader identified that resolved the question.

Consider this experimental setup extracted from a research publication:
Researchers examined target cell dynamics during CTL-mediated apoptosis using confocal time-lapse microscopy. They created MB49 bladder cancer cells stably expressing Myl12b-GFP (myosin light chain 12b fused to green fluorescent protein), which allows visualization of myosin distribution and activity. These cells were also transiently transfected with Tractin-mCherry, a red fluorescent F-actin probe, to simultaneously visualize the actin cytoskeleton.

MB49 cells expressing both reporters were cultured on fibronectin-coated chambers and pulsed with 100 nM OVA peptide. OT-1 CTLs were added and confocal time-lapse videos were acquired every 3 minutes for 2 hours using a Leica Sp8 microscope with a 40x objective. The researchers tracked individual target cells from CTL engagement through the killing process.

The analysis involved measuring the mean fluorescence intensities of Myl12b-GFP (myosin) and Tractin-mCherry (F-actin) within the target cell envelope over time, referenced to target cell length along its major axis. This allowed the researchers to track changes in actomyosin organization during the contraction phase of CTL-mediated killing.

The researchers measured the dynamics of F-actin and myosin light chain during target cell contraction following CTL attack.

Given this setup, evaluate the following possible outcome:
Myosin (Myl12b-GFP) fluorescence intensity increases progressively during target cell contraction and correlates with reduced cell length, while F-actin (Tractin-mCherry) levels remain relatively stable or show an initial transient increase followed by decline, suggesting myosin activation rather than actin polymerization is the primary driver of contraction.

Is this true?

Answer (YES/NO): NO